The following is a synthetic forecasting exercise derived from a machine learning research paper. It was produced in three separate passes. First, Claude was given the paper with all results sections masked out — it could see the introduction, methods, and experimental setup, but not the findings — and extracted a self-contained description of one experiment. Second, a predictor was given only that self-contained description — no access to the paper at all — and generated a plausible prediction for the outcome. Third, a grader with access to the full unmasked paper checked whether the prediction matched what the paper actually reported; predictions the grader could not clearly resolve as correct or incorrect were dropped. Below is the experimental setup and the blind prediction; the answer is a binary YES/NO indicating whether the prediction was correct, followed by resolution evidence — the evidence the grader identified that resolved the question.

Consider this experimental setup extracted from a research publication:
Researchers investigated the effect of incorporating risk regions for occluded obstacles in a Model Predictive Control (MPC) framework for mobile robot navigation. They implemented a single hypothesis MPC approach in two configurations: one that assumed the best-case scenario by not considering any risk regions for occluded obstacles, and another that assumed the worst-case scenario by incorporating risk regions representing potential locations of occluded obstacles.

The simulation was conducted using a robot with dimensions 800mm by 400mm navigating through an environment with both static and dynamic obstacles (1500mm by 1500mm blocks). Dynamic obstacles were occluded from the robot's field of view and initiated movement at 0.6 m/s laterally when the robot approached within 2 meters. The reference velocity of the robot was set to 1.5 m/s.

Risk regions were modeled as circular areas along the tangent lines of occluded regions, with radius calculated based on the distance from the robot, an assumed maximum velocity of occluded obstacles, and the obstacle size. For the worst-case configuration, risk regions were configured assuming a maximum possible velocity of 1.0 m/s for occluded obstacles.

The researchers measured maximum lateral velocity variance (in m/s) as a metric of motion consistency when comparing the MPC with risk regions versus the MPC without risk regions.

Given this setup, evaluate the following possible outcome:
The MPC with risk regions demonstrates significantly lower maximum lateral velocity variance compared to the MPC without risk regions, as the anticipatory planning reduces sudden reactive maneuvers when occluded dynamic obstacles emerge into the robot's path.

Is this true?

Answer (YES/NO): NO